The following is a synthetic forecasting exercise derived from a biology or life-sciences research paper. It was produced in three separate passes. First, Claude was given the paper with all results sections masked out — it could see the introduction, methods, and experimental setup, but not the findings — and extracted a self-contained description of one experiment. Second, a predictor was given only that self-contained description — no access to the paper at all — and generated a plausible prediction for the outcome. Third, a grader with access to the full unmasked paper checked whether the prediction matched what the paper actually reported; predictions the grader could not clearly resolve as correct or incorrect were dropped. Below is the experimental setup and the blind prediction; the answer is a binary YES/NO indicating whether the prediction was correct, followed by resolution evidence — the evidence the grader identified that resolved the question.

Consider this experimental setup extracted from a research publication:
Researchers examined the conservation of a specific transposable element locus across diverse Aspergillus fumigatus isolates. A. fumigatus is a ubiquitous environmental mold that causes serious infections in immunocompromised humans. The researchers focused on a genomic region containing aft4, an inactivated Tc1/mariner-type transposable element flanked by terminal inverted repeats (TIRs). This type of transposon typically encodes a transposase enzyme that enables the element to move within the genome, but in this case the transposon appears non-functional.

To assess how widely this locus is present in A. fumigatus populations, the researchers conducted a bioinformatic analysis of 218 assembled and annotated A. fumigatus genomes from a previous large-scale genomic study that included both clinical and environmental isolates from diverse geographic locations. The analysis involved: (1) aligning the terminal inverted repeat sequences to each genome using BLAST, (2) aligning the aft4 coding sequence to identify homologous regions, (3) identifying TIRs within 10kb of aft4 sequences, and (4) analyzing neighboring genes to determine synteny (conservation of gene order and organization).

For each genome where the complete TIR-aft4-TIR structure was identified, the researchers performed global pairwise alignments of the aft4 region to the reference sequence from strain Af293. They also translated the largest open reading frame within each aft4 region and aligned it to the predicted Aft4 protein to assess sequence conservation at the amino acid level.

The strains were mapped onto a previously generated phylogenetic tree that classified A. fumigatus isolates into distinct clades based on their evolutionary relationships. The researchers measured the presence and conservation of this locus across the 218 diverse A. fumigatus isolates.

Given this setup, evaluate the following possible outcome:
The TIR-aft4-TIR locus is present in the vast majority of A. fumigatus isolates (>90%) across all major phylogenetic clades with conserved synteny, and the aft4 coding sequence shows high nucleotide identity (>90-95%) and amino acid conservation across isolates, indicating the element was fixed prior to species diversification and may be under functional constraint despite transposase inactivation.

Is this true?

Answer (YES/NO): NO